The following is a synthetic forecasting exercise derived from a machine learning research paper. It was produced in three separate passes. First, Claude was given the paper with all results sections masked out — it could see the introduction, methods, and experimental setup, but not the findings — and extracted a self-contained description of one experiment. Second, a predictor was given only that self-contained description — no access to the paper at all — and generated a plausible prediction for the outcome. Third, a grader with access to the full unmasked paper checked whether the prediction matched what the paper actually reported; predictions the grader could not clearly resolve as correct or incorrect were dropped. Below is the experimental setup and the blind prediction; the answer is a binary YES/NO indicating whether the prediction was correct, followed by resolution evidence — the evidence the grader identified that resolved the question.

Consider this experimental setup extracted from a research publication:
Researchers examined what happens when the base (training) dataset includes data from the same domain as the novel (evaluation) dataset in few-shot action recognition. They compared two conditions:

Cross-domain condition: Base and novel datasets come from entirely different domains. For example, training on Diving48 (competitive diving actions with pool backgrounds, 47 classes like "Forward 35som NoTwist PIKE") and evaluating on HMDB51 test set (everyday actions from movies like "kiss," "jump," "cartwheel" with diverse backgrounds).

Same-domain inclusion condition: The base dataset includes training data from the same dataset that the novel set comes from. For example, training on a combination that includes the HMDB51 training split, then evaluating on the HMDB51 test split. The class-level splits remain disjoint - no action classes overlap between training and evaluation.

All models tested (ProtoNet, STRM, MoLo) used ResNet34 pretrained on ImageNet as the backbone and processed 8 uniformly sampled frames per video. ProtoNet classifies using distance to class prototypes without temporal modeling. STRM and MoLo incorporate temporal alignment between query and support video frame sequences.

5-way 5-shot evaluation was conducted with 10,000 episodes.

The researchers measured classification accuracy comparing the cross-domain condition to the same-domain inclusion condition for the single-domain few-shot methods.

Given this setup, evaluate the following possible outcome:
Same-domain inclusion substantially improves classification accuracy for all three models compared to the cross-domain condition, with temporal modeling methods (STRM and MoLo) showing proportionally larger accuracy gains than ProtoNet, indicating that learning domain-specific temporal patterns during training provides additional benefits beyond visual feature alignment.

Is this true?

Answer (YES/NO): NO